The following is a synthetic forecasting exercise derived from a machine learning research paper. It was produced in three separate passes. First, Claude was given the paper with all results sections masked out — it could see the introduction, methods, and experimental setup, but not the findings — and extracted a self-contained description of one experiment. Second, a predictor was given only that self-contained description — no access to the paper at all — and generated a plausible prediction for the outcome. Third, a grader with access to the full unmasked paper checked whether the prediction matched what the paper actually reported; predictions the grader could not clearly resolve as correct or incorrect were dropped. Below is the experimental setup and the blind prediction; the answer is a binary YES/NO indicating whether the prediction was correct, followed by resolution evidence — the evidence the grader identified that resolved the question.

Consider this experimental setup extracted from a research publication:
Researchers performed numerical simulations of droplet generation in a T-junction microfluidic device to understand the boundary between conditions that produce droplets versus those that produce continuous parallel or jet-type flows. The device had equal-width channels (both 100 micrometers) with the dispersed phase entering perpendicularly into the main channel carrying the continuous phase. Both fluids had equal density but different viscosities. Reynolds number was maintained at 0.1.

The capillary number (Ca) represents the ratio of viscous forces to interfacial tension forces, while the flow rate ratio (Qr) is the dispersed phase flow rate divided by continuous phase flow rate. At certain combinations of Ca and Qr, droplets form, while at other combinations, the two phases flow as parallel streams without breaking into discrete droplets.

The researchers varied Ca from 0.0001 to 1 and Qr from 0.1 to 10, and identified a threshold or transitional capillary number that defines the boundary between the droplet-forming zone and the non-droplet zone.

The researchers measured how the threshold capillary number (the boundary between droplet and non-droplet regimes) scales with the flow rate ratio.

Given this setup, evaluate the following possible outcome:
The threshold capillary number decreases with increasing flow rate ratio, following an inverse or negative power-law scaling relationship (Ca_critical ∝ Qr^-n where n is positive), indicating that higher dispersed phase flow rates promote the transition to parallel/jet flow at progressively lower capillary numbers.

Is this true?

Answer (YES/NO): NO